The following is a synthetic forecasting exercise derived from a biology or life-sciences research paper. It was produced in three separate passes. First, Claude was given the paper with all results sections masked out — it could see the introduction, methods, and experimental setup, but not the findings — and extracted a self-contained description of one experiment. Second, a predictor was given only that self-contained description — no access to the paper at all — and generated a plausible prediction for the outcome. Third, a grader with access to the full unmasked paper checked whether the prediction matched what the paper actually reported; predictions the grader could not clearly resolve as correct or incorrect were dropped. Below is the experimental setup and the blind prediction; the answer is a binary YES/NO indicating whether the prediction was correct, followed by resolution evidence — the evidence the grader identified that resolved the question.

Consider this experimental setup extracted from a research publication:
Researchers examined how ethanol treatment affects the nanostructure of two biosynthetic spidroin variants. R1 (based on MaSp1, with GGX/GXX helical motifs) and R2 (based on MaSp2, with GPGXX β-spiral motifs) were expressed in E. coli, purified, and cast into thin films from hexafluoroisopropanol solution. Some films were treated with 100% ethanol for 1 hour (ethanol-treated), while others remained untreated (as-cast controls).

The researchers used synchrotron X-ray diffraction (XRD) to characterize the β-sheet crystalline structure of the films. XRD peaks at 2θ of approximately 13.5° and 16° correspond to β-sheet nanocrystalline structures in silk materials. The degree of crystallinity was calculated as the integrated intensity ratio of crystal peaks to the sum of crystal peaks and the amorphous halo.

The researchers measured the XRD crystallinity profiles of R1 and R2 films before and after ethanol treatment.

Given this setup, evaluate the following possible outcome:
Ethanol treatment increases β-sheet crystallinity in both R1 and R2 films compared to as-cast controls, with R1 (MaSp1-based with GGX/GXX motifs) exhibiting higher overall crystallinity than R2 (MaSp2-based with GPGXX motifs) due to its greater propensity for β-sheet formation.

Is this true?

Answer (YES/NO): NO